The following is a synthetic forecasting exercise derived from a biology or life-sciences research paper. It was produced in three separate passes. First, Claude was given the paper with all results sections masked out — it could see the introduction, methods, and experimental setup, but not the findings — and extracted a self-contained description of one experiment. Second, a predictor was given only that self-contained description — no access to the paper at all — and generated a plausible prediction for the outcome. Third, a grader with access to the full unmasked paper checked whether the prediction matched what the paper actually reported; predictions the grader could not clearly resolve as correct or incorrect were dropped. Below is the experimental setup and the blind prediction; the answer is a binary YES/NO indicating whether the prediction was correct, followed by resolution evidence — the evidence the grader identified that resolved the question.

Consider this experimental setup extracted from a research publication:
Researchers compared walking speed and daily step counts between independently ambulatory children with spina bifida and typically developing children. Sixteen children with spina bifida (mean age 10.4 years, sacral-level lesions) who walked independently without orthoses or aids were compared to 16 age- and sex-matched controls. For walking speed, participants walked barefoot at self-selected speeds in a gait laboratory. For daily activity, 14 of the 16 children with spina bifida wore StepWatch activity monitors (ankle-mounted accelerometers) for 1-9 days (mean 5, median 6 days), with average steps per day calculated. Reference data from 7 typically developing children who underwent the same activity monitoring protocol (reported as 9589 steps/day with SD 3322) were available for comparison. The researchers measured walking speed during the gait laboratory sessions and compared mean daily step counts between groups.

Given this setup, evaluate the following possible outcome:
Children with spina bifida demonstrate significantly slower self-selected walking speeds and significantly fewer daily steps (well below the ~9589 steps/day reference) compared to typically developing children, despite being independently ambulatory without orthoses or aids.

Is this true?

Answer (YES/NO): NO